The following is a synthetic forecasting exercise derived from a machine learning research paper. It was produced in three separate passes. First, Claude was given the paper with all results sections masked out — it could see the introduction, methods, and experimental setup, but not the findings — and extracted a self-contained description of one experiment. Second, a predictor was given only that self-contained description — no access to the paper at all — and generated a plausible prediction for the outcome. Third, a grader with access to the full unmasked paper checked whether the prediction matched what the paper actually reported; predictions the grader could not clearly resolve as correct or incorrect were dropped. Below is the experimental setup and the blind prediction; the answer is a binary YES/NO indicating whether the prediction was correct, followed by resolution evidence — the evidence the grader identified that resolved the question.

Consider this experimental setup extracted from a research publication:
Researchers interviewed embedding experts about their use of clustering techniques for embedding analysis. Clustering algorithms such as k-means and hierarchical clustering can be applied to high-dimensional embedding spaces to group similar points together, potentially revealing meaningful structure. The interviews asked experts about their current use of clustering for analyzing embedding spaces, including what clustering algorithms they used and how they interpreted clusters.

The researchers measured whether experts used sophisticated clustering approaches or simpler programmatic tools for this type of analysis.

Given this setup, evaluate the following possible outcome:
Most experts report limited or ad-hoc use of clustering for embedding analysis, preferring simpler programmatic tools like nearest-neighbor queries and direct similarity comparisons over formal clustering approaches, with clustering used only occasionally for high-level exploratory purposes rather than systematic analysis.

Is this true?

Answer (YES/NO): NO